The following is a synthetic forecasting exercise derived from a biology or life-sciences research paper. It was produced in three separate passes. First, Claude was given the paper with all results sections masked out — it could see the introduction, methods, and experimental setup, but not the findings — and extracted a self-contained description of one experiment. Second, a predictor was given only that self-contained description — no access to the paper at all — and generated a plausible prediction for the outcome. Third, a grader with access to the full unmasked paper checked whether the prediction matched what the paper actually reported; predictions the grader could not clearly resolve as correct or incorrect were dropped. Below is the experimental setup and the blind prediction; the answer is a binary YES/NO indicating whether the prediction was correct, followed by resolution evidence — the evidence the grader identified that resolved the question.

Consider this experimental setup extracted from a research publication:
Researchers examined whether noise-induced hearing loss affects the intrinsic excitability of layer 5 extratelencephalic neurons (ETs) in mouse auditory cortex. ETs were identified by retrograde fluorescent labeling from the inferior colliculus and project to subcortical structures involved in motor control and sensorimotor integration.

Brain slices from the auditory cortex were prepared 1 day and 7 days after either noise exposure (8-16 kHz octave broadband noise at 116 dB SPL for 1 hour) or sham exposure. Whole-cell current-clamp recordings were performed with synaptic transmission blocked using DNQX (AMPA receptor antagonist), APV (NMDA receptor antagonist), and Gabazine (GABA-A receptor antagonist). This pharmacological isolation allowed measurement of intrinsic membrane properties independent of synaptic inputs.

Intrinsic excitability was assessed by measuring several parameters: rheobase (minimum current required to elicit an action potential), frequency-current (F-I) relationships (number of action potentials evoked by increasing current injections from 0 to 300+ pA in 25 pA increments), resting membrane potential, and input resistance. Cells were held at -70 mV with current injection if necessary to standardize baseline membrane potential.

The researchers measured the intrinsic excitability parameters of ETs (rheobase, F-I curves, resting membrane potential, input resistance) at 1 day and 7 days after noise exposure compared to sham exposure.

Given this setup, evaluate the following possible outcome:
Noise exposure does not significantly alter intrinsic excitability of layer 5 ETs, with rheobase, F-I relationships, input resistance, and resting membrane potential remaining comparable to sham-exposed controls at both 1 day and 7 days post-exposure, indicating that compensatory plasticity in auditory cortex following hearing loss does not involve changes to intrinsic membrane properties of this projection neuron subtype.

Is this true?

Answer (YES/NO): YES